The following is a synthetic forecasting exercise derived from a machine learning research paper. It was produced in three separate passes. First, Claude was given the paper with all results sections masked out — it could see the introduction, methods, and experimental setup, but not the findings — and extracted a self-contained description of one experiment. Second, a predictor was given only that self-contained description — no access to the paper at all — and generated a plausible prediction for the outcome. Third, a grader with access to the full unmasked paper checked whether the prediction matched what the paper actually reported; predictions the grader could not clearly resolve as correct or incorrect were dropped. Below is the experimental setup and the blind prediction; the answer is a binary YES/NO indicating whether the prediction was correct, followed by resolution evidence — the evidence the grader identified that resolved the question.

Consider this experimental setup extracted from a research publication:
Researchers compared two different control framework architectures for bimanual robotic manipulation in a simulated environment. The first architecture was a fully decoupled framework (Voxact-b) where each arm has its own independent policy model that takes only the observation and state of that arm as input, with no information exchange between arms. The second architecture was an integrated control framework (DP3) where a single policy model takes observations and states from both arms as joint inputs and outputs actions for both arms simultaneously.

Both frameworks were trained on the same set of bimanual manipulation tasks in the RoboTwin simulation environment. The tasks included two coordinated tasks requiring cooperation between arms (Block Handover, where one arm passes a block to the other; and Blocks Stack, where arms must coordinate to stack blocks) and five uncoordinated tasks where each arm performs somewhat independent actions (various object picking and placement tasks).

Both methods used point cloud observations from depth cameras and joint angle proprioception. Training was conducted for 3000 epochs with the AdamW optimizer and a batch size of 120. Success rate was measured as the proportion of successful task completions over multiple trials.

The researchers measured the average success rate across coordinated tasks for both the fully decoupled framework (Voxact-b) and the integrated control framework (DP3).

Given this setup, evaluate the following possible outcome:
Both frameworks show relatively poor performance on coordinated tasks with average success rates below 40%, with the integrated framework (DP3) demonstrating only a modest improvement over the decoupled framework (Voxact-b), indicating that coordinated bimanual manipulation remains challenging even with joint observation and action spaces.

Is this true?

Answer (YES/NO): NO